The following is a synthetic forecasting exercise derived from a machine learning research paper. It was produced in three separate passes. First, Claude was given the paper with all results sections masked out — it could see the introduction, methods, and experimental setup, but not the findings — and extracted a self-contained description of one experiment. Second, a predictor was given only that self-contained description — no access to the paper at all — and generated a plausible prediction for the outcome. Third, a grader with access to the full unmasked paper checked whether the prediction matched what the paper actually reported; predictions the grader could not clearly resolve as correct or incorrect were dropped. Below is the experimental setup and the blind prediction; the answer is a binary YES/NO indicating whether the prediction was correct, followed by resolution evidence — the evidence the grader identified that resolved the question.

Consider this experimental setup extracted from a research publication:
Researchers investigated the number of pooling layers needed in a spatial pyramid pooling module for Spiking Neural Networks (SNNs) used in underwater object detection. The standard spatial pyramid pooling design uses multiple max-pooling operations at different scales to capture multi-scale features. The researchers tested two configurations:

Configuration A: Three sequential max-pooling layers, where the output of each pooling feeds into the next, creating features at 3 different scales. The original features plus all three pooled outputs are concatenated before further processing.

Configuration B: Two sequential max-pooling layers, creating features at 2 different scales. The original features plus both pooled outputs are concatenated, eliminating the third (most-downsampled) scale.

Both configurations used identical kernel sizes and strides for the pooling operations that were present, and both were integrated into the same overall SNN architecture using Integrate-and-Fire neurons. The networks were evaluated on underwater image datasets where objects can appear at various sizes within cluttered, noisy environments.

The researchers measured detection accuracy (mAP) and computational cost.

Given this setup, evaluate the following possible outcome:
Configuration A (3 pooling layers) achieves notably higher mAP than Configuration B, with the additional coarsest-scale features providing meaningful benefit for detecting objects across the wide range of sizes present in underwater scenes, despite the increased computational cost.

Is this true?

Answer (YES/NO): NO